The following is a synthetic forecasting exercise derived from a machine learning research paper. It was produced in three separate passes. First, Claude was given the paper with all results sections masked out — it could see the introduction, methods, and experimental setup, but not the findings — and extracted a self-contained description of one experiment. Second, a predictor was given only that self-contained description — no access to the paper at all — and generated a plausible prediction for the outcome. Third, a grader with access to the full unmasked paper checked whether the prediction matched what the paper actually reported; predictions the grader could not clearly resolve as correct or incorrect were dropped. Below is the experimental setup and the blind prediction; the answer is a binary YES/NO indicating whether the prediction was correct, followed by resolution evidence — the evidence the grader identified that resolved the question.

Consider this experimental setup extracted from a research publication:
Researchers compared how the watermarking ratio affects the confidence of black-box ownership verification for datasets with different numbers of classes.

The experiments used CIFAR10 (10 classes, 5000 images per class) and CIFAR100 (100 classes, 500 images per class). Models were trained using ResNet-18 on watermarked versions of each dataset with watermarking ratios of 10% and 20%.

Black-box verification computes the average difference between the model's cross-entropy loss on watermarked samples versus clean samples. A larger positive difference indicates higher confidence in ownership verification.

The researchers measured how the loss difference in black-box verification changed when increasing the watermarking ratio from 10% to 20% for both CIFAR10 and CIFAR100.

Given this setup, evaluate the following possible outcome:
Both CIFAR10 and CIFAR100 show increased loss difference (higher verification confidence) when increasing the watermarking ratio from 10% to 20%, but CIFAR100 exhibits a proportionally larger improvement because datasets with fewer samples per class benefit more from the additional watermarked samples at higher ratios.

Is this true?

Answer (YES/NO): NO